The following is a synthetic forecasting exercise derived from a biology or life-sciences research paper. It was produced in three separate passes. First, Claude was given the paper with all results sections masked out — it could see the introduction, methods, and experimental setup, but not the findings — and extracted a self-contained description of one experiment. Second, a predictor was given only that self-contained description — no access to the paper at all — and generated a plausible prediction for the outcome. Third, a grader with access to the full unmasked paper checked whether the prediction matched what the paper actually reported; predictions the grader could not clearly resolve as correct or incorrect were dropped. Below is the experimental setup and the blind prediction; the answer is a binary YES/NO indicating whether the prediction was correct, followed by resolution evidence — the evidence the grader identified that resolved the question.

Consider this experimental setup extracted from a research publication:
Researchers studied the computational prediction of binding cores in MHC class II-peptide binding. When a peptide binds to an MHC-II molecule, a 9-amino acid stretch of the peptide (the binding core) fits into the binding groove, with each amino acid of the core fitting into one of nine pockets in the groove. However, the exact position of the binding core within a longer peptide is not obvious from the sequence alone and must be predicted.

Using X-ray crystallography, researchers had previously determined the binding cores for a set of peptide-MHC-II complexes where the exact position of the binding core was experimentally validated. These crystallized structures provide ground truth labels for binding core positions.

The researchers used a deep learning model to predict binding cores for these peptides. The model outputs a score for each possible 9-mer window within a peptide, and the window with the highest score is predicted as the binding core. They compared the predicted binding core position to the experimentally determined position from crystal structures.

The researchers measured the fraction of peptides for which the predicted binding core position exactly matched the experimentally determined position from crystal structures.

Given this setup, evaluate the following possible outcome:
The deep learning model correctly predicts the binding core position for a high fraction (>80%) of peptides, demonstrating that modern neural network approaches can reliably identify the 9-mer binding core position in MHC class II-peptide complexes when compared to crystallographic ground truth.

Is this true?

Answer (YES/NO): YES